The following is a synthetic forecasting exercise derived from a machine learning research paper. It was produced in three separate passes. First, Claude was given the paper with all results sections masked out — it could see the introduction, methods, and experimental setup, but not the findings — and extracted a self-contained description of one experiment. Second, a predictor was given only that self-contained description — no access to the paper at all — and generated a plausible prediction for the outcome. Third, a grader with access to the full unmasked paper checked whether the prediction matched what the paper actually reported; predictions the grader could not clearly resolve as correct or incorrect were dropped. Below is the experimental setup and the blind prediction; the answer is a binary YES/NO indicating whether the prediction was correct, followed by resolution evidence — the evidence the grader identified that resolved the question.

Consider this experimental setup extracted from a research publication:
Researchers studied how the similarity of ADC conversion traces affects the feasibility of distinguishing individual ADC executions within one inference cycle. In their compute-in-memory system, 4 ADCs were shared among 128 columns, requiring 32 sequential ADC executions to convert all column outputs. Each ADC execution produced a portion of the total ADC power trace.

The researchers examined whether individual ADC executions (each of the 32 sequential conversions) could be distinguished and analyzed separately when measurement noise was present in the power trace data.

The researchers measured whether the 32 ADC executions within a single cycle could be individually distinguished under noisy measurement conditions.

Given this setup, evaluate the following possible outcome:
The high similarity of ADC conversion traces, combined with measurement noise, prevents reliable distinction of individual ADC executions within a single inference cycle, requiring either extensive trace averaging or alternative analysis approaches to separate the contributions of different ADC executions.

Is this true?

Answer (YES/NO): NO